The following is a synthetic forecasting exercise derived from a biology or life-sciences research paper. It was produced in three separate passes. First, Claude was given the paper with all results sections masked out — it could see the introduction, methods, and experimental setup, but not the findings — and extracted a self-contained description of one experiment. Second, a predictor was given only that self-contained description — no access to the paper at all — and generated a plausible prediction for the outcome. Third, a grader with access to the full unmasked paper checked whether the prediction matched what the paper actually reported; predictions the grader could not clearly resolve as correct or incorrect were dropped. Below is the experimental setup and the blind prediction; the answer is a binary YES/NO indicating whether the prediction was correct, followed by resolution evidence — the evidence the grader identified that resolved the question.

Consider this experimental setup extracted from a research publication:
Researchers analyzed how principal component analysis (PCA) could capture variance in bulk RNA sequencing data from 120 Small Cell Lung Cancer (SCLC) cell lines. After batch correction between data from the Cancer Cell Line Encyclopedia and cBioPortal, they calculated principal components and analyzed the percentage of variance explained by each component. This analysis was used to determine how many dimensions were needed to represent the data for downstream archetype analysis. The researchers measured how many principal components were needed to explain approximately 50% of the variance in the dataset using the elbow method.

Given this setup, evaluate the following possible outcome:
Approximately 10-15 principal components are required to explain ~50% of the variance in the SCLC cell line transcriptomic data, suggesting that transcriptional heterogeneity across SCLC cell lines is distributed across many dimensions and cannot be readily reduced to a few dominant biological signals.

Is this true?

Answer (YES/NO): YES